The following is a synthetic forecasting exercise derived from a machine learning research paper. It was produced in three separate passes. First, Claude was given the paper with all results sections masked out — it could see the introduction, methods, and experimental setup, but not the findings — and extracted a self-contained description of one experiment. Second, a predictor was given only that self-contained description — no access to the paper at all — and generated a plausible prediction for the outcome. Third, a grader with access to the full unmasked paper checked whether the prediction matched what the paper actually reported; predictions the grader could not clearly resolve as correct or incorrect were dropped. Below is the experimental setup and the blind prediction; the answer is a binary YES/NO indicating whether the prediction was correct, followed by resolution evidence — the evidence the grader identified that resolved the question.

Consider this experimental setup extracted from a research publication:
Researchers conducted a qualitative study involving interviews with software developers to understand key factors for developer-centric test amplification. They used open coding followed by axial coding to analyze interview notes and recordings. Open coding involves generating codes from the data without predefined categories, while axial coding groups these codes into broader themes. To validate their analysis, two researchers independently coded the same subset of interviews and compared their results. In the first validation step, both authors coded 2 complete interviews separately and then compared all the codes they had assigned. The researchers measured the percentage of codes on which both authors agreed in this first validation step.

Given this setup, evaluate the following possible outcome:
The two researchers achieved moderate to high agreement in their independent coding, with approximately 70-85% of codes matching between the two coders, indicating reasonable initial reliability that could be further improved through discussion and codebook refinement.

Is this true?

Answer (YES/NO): NO